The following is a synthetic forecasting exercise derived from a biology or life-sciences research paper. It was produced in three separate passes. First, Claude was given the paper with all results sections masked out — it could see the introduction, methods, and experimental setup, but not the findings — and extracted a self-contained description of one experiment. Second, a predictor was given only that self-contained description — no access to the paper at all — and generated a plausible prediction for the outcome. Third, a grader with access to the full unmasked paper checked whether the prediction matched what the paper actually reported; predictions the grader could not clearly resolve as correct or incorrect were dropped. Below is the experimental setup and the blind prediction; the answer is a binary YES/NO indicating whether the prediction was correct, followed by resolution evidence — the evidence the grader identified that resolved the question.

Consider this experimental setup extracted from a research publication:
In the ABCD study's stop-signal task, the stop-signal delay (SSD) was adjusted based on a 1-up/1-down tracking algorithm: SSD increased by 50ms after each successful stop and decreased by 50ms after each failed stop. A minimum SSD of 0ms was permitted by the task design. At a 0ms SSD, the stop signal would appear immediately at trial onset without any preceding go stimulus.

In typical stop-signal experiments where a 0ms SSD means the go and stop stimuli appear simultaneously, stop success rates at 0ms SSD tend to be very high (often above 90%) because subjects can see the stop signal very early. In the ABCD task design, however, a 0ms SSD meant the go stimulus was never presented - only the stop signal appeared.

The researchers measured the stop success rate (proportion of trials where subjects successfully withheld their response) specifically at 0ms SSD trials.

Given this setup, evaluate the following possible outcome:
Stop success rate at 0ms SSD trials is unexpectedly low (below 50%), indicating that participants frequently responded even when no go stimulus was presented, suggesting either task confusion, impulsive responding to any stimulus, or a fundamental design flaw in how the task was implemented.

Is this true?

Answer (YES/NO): NO